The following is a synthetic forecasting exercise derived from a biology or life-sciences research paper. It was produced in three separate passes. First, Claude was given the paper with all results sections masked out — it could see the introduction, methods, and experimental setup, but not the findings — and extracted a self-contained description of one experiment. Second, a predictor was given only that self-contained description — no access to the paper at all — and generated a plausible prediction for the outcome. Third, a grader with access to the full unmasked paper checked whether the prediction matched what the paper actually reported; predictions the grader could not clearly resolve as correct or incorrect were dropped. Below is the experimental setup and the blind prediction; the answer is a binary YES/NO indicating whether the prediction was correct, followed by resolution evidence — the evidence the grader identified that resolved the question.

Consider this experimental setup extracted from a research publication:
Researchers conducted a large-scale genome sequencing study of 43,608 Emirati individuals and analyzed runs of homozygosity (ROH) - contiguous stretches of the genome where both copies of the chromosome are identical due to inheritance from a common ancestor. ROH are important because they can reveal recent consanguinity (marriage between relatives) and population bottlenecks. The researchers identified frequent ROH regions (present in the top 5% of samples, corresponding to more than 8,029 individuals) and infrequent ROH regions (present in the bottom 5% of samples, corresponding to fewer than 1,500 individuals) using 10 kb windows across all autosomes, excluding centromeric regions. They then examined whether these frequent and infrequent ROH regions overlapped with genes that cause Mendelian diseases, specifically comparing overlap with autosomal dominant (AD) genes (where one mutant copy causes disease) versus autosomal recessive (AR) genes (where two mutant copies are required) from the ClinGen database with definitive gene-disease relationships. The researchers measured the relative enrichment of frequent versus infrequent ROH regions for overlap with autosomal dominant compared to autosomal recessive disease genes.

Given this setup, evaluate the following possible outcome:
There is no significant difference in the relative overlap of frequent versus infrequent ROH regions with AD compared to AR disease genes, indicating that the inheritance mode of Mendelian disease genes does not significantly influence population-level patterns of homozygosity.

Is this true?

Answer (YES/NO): NO